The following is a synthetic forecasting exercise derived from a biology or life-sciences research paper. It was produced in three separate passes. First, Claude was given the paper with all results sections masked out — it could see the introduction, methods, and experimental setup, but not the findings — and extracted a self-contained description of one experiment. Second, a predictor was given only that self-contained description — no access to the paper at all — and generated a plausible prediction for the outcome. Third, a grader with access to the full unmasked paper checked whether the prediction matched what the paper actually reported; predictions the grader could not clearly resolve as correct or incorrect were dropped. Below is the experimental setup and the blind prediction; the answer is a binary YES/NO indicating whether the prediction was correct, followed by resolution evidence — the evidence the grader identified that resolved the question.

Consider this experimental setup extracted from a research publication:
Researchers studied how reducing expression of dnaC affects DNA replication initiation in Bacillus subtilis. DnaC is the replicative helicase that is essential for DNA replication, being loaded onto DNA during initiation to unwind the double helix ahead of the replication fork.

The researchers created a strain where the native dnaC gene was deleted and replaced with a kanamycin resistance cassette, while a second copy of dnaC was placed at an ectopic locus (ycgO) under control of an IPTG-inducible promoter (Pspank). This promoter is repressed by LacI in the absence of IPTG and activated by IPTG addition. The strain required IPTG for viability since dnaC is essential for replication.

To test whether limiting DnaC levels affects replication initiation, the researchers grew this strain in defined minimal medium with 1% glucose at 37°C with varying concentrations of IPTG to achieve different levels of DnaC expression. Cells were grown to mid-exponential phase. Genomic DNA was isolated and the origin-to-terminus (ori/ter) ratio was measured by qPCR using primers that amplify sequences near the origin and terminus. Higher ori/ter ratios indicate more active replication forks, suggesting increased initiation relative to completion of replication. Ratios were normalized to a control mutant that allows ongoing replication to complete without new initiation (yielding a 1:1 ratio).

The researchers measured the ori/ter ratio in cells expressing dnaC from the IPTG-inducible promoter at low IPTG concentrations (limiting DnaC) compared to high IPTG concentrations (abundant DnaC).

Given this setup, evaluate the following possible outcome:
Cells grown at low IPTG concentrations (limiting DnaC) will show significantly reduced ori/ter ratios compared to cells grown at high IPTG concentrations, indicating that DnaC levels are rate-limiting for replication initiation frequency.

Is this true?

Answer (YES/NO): YES